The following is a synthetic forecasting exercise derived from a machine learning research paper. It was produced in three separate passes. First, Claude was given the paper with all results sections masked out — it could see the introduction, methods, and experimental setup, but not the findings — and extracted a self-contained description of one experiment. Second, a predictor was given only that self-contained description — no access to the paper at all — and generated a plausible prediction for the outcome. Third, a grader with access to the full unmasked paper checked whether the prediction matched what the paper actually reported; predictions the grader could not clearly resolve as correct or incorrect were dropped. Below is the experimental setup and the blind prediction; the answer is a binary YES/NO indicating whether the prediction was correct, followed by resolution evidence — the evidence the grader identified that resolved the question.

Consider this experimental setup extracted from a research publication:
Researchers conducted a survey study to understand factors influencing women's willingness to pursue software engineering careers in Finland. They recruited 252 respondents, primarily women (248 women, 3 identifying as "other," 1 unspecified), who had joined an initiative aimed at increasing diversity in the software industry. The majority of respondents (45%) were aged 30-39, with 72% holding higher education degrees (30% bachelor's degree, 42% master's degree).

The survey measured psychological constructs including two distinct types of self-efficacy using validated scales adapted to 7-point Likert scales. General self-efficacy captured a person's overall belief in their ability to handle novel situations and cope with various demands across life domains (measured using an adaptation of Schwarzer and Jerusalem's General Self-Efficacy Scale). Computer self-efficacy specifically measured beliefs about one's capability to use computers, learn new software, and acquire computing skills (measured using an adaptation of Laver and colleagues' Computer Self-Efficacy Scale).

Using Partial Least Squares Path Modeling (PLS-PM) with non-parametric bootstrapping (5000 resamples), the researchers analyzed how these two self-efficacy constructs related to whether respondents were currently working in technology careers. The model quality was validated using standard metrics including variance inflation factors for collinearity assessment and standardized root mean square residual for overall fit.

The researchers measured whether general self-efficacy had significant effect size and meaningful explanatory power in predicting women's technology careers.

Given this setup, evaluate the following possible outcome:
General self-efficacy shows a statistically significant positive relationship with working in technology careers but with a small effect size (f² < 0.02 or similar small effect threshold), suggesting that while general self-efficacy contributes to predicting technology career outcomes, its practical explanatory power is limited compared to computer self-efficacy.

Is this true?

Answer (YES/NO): NO